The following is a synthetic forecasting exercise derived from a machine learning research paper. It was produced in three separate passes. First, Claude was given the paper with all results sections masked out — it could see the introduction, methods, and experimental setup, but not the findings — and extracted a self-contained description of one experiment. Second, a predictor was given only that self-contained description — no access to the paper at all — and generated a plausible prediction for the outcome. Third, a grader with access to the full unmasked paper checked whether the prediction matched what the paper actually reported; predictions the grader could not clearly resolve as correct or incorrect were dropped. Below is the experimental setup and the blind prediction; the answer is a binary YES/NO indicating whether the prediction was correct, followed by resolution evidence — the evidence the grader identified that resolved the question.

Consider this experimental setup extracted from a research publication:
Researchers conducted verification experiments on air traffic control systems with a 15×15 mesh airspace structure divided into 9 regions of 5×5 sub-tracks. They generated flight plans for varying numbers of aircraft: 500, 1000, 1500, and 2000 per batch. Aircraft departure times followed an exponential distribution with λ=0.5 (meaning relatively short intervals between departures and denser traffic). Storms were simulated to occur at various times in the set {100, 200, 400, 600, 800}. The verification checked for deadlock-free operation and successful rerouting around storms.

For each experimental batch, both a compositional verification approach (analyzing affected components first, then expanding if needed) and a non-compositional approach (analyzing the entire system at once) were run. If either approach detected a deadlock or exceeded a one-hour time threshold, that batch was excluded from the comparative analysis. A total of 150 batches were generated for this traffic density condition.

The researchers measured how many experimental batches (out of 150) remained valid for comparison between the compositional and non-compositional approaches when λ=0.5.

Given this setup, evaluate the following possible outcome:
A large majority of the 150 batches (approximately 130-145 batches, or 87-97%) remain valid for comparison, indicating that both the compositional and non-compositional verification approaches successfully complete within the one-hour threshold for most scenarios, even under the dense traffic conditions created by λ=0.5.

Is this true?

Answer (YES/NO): NO